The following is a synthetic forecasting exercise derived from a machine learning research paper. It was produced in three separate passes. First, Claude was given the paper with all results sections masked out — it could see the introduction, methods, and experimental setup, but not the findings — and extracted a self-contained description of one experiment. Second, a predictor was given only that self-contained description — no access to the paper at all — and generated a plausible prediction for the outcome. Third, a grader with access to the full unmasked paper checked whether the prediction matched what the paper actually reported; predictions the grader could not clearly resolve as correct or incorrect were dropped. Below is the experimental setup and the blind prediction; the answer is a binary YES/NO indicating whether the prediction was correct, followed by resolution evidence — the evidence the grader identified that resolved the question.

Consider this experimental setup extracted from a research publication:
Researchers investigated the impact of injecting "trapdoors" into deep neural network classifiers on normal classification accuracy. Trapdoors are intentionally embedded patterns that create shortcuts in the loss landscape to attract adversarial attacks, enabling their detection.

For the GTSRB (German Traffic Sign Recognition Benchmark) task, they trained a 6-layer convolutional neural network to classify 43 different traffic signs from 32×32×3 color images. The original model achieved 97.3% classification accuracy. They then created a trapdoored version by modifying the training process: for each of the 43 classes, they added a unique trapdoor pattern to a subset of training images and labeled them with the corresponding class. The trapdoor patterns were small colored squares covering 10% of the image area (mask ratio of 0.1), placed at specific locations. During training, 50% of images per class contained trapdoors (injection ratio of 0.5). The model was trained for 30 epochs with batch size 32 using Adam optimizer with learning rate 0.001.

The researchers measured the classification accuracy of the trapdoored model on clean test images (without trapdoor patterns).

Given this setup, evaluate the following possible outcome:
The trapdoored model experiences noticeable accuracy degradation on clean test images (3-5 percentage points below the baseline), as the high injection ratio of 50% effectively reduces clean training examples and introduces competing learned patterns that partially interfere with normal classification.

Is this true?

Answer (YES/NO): NO